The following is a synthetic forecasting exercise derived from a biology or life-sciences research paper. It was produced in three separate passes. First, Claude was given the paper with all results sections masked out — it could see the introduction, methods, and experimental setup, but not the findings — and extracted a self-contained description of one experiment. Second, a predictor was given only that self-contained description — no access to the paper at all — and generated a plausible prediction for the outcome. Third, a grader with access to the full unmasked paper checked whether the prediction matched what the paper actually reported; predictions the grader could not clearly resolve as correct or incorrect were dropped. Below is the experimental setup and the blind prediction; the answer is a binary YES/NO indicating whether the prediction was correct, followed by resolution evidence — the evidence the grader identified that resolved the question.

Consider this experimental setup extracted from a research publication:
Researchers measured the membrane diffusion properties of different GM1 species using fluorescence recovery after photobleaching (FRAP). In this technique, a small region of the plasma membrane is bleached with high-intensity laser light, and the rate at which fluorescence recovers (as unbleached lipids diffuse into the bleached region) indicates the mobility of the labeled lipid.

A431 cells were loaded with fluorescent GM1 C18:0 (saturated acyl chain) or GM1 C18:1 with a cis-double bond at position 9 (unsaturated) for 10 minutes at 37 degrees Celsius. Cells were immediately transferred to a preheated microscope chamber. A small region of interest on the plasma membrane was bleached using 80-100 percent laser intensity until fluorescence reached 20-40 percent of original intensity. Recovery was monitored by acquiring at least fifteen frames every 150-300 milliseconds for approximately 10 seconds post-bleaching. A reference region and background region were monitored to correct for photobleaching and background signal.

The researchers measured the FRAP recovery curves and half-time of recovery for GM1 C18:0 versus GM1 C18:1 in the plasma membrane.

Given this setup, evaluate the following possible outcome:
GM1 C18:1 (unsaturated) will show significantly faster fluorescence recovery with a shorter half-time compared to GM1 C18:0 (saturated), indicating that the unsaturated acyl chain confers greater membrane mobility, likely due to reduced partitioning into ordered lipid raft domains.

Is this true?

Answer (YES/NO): YES